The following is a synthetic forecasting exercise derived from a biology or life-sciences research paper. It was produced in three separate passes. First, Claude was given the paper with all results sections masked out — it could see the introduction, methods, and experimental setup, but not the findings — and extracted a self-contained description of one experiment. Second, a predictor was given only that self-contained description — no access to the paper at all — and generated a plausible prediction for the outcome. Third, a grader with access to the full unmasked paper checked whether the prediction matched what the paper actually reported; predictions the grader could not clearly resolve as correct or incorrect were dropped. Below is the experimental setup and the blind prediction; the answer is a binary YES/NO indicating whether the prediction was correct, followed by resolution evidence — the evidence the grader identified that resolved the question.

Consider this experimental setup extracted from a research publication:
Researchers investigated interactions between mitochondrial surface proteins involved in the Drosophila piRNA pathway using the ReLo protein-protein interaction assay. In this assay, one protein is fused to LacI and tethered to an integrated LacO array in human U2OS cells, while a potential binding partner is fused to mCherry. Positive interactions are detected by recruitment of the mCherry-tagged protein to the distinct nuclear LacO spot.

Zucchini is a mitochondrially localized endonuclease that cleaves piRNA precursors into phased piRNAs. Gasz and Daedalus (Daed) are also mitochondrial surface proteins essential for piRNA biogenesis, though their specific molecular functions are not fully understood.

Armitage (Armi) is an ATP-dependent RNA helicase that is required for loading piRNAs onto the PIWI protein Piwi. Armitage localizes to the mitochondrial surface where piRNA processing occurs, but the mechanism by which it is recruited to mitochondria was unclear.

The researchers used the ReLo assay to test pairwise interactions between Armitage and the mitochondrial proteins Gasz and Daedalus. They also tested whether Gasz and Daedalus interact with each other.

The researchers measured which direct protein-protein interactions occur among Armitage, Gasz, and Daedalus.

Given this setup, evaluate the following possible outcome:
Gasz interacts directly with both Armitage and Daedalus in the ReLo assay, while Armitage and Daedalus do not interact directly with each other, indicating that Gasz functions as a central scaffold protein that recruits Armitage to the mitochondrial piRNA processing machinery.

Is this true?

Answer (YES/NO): NO